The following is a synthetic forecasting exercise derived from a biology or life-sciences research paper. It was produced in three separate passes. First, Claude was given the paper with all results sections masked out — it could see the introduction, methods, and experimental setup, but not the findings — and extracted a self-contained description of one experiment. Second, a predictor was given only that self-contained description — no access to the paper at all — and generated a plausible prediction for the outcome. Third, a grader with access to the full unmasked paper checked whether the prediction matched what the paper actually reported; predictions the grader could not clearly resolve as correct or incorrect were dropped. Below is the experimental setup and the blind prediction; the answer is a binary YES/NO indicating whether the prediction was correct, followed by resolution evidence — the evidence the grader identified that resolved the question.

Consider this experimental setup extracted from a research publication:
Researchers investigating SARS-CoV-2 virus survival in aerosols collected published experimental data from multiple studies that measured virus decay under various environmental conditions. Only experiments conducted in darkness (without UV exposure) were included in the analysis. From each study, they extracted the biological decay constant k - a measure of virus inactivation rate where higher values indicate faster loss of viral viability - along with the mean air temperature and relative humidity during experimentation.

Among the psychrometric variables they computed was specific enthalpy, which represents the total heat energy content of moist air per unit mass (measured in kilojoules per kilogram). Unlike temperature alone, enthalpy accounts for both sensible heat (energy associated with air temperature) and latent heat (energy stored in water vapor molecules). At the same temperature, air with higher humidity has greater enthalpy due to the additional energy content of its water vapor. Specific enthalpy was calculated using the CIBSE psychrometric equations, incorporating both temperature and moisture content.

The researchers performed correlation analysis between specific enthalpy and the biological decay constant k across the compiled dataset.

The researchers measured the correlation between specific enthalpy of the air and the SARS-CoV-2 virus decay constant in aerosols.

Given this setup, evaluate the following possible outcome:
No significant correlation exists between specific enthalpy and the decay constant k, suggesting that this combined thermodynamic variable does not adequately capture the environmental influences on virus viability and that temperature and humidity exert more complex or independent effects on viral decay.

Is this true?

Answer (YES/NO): NO